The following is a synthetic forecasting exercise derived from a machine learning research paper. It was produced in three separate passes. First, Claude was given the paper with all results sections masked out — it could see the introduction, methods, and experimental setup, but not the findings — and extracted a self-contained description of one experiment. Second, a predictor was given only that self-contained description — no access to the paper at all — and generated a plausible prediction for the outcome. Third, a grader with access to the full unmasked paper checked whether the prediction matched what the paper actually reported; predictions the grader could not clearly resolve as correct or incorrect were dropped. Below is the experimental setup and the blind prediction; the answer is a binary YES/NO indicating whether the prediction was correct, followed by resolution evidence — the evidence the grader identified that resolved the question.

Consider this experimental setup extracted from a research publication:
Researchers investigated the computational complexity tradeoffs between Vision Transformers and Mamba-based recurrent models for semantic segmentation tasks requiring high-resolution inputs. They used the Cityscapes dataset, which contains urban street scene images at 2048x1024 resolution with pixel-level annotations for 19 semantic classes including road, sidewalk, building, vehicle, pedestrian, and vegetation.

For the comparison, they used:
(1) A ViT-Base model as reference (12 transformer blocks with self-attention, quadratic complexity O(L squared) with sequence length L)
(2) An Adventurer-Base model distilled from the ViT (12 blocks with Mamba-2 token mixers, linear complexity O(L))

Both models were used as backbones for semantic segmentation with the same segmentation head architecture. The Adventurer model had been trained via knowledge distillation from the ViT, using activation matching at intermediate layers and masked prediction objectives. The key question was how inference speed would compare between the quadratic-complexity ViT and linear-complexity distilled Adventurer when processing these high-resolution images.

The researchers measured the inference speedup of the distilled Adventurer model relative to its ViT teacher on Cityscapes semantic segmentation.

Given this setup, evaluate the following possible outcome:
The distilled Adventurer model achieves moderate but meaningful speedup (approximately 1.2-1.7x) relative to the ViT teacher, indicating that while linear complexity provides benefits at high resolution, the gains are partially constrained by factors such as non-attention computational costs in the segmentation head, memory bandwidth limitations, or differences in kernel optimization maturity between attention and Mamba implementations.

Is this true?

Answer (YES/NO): NO